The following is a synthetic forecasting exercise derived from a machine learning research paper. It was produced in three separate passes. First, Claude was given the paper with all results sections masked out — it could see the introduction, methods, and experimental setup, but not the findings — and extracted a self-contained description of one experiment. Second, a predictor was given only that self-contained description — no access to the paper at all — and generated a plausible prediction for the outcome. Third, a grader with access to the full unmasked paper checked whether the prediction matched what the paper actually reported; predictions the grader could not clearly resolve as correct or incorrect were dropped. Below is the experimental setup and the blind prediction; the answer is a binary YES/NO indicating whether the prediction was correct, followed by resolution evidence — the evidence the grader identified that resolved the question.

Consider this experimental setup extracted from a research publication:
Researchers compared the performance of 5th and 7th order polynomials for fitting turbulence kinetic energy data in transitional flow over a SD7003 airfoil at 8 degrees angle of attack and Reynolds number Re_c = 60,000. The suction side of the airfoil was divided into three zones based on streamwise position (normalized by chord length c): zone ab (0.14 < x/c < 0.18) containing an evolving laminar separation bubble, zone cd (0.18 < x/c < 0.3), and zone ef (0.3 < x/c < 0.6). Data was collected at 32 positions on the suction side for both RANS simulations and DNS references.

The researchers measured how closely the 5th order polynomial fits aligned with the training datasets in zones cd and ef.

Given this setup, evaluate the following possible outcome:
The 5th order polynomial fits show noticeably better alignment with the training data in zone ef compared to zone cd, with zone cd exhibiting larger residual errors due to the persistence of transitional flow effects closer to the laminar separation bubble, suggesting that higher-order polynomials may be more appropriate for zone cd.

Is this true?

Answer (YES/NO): NO